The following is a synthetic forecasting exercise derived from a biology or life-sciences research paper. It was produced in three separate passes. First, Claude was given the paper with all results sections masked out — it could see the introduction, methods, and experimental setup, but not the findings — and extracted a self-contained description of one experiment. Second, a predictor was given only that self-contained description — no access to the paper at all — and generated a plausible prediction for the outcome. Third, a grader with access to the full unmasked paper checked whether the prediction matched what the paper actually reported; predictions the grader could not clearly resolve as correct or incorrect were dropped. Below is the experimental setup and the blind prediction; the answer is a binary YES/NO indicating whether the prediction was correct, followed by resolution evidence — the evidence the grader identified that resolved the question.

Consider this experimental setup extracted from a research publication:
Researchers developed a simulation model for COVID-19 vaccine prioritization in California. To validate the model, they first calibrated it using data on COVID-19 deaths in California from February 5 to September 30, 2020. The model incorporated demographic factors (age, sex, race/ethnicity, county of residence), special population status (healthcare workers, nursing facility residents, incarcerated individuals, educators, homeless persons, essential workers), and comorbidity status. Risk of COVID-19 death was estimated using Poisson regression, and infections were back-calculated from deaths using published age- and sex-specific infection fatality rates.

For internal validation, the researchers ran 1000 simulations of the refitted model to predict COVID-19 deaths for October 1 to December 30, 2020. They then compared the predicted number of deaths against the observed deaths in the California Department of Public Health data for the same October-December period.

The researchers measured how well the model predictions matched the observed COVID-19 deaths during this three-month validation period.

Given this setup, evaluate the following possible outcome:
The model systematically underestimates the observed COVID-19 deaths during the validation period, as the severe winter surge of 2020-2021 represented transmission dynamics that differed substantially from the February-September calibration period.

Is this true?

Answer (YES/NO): YES